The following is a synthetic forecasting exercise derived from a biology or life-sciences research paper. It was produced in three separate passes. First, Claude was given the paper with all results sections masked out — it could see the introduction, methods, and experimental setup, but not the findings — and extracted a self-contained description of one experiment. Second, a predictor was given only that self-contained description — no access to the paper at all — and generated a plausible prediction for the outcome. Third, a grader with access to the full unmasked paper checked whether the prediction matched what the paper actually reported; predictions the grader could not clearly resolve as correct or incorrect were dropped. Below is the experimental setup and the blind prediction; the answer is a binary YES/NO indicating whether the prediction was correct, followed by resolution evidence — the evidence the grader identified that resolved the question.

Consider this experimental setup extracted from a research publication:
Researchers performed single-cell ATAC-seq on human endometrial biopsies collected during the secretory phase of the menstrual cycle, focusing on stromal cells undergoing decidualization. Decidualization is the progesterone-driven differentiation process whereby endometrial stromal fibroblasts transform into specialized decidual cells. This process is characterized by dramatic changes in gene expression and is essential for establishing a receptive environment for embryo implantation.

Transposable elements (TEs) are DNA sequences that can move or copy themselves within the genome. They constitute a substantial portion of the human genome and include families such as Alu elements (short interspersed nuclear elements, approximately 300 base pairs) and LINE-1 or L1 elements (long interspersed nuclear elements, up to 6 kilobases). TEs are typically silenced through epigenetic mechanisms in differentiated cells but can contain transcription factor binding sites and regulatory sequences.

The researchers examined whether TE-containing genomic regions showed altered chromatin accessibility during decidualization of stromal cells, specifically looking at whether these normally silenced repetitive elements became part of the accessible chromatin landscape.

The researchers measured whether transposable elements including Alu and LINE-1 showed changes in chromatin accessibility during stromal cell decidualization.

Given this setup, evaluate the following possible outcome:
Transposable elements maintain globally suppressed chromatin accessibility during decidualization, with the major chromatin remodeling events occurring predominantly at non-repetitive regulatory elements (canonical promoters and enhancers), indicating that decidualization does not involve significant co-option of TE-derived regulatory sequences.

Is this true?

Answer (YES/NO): NO